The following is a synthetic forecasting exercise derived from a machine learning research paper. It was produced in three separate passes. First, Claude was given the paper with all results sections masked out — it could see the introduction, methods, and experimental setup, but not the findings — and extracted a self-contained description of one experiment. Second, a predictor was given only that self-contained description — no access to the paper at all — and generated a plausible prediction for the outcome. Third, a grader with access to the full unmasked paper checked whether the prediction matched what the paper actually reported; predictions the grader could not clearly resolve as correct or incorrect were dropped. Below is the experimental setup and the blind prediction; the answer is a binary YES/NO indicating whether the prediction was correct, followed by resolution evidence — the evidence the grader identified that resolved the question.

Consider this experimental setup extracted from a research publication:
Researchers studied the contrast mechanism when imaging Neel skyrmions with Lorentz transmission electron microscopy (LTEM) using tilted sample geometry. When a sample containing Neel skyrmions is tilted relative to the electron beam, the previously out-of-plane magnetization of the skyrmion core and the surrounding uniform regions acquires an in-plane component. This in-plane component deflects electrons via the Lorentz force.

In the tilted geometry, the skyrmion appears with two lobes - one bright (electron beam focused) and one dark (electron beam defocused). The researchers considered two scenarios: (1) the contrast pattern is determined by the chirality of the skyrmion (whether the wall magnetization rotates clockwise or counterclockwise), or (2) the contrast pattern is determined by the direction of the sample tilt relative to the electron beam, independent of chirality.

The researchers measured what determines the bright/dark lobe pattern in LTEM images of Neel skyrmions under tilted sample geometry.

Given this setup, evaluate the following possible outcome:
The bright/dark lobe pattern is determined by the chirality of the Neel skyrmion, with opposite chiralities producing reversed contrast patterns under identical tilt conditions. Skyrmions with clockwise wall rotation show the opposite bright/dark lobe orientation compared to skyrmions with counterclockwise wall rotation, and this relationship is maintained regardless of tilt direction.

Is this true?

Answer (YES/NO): NO